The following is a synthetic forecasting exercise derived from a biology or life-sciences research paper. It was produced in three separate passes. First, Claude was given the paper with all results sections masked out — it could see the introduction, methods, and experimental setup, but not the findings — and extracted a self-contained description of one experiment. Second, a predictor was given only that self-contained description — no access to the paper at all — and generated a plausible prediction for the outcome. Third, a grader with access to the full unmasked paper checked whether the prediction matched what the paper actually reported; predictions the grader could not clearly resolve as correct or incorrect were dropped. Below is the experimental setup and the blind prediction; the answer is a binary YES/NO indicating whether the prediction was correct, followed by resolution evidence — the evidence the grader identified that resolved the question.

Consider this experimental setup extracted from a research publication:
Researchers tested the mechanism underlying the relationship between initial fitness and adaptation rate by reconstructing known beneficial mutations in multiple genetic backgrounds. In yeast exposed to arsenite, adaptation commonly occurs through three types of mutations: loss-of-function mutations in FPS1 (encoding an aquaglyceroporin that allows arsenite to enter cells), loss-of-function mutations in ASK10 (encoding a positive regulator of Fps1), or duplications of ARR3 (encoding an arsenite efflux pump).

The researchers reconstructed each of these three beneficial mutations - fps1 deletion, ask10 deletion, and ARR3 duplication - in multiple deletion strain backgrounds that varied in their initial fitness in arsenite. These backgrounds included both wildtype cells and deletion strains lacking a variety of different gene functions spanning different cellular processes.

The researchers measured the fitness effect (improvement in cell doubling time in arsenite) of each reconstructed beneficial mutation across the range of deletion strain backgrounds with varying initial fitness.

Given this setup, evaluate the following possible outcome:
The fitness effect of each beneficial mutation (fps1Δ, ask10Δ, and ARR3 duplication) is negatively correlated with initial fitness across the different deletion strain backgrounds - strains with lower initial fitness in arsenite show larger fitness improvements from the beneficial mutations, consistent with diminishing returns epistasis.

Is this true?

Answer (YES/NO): YES